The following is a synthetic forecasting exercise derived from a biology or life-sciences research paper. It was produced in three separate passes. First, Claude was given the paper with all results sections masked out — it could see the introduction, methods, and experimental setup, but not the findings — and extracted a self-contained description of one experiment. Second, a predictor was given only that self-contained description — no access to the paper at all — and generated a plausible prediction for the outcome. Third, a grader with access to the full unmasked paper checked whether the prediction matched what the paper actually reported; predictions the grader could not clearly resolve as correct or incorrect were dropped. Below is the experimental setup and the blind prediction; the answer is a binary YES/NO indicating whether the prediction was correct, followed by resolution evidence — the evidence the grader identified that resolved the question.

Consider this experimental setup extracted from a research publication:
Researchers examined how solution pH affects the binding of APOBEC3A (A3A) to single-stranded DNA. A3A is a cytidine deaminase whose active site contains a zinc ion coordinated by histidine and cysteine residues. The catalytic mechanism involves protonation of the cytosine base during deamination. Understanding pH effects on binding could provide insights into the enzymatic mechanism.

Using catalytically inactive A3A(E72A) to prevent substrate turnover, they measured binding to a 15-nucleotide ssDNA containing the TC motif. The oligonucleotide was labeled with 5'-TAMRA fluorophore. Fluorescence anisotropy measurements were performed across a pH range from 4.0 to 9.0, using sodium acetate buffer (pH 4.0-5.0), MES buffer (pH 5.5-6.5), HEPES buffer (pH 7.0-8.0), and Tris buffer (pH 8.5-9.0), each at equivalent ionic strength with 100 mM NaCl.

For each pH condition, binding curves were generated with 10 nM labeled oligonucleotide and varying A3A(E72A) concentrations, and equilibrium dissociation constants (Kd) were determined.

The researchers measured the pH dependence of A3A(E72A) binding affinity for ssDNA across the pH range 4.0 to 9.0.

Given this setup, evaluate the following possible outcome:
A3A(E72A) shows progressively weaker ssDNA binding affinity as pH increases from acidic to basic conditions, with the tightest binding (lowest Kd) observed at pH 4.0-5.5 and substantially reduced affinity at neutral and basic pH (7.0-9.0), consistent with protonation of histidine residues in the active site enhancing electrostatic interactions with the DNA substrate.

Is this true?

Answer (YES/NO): NO